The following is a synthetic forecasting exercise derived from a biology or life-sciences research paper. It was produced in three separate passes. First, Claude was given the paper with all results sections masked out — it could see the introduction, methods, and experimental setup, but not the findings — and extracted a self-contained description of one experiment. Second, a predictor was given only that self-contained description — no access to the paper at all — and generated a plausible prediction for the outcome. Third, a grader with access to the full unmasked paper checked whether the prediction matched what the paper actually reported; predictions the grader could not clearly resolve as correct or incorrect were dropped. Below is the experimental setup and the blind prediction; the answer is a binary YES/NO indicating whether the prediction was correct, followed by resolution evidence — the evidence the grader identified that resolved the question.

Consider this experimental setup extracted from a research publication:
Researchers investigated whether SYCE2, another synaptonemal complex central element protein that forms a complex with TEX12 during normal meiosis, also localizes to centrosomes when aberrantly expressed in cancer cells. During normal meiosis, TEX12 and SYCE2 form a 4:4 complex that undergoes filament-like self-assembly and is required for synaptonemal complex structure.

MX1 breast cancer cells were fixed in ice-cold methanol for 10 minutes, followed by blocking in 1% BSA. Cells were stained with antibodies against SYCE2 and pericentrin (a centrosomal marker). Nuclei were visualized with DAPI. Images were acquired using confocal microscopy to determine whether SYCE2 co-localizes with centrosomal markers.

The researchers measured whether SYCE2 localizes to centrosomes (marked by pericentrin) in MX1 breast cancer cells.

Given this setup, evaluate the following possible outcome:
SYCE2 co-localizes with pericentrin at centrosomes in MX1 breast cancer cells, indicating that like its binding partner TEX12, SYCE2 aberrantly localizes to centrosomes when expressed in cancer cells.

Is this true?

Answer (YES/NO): NO